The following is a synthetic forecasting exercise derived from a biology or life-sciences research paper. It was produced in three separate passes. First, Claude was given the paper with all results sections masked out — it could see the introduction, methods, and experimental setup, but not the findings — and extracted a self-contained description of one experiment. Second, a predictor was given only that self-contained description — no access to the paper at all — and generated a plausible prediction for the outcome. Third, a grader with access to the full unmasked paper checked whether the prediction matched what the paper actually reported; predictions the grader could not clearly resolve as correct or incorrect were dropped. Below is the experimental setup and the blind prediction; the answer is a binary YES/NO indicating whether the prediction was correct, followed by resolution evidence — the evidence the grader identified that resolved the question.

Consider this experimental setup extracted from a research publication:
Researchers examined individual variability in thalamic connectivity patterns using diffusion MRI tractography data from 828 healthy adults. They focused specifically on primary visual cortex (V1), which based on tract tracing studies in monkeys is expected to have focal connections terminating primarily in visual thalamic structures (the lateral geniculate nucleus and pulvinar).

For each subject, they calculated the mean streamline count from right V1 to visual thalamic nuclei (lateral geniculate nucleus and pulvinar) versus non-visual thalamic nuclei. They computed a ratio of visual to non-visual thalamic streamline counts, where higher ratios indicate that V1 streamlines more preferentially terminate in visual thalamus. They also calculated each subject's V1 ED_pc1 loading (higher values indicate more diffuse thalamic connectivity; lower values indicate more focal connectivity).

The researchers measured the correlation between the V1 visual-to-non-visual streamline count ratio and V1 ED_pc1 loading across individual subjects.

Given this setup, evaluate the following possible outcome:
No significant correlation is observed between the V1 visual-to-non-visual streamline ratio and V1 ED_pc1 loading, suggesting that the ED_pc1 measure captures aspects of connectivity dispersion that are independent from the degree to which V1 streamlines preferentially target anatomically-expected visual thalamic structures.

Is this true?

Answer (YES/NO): NO